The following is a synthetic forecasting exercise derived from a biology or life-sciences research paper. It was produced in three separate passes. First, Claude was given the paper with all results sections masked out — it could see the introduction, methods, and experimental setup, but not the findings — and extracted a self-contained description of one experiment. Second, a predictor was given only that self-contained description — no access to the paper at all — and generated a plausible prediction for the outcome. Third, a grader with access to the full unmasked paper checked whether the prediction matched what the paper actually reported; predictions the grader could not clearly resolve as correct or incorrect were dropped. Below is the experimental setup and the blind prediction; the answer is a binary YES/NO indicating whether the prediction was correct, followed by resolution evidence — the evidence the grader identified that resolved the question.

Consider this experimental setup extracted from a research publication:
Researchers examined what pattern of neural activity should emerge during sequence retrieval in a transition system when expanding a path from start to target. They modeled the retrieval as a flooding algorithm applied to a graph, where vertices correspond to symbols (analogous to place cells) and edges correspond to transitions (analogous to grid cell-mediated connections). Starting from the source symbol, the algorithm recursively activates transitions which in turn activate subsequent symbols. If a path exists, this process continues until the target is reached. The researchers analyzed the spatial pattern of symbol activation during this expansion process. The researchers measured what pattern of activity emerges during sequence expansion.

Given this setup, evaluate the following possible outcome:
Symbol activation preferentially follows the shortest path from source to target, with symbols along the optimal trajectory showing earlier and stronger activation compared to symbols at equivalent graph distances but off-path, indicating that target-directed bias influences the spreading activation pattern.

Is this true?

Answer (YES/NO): NO